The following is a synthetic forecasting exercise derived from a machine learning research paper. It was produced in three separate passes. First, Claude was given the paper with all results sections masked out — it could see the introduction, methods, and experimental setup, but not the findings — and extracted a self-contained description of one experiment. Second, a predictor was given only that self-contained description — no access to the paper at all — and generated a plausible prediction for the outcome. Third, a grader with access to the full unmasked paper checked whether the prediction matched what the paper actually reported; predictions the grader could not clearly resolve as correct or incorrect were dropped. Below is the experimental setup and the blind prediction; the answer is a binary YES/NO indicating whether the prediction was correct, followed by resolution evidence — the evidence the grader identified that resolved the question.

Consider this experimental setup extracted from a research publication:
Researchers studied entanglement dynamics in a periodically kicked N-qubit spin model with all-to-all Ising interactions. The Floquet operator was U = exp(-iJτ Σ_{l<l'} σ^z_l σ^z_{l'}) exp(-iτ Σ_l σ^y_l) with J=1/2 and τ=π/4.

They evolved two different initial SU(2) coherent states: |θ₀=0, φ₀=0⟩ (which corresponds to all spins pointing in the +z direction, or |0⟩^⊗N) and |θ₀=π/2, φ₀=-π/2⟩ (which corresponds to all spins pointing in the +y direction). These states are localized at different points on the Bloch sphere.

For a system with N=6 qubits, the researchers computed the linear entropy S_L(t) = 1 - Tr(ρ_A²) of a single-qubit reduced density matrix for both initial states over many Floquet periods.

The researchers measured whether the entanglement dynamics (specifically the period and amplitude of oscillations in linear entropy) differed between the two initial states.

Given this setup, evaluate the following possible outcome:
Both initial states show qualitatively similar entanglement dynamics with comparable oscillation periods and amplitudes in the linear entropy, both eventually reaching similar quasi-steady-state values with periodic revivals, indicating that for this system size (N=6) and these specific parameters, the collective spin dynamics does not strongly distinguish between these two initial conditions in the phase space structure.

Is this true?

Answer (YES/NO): NO